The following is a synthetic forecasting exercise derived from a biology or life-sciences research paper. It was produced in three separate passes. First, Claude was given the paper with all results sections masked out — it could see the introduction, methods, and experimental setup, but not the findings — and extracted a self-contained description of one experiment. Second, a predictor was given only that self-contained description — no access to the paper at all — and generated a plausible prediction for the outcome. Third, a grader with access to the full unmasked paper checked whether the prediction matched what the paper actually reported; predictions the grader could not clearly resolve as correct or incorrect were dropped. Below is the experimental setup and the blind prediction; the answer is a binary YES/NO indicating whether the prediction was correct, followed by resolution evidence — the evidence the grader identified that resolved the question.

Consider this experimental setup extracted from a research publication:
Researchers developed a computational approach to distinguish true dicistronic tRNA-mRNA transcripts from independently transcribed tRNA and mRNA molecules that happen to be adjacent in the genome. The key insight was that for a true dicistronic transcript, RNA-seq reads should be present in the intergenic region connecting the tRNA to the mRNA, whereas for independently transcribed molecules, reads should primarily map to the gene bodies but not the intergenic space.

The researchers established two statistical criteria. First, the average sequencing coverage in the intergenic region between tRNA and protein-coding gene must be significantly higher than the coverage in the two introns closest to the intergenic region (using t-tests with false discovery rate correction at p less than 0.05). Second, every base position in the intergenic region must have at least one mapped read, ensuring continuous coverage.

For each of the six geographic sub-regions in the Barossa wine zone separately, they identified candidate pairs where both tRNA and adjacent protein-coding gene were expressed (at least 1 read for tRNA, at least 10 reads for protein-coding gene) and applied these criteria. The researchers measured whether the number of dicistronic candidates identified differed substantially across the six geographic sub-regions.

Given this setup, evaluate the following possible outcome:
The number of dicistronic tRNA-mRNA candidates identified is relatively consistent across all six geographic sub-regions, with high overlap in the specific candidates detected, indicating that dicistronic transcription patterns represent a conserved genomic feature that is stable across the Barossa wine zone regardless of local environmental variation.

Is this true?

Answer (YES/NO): NO